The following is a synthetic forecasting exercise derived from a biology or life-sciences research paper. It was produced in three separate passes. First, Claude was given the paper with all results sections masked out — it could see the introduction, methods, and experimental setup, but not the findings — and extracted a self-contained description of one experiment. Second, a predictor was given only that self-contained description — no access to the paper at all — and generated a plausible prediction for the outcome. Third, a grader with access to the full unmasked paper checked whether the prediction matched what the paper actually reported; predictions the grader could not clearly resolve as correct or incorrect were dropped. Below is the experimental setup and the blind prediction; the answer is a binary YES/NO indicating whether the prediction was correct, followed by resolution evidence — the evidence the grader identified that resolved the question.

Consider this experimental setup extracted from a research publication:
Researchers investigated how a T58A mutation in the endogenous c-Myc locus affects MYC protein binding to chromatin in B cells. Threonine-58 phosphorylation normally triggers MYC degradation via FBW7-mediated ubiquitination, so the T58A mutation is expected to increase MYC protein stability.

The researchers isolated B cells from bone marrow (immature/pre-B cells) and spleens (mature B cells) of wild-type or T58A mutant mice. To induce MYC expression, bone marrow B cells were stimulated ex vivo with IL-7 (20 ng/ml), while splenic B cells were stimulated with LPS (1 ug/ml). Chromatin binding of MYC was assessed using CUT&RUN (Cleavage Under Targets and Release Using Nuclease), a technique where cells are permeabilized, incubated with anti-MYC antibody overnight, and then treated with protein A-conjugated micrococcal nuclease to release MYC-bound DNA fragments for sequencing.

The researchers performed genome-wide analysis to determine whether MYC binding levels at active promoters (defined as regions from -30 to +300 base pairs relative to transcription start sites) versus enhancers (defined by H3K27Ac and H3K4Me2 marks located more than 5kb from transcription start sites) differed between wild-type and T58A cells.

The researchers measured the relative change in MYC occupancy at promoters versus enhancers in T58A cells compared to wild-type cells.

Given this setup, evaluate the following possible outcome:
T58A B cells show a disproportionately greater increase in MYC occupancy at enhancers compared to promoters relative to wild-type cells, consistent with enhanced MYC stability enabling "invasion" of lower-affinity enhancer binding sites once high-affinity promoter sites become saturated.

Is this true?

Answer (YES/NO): NO